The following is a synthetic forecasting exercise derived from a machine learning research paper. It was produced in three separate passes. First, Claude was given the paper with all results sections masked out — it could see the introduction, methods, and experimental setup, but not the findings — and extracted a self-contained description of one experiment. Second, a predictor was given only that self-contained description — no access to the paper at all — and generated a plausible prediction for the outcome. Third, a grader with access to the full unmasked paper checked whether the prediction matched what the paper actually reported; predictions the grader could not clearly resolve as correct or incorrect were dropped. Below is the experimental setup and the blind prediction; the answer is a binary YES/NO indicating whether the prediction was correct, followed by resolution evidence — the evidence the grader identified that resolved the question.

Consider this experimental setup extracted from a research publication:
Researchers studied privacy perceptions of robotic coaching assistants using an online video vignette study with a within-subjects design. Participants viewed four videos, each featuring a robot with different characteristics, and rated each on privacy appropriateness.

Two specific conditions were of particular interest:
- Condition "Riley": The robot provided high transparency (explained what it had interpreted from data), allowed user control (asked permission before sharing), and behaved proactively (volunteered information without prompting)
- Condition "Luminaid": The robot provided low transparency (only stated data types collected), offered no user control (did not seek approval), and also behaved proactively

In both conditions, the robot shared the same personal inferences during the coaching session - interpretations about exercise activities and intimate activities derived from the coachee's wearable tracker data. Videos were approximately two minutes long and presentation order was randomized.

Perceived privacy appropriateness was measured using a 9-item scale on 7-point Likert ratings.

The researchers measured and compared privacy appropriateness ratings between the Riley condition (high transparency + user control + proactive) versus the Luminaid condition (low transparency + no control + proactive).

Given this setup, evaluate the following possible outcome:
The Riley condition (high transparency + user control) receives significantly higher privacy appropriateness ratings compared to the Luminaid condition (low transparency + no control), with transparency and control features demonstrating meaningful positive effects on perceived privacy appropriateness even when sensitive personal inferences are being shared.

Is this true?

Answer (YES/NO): NO